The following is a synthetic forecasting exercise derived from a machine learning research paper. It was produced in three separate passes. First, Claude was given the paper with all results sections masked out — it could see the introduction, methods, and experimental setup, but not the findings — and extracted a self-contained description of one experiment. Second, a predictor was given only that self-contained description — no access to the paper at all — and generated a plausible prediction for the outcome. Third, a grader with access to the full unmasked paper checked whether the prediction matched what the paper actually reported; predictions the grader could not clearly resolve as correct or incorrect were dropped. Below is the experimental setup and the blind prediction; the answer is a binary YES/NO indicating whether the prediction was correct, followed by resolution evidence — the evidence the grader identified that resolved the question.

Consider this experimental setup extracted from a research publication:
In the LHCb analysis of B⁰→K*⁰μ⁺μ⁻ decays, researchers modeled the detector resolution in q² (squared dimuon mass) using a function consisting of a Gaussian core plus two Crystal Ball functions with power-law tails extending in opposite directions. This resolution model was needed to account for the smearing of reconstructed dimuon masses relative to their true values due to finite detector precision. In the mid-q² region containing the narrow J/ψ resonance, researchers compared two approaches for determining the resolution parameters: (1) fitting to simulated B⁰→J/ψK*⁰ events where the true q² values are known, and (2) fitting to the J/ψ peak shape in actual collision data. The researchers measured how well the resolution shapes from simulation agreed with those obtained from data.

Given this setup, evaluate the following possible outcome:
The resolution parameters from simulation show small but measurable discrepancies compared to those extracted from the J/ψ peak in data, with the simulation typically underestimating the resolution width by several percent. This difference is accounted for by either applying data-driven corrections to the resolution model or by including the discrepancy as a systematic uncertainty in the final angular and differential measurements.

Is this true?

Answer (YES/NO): NO